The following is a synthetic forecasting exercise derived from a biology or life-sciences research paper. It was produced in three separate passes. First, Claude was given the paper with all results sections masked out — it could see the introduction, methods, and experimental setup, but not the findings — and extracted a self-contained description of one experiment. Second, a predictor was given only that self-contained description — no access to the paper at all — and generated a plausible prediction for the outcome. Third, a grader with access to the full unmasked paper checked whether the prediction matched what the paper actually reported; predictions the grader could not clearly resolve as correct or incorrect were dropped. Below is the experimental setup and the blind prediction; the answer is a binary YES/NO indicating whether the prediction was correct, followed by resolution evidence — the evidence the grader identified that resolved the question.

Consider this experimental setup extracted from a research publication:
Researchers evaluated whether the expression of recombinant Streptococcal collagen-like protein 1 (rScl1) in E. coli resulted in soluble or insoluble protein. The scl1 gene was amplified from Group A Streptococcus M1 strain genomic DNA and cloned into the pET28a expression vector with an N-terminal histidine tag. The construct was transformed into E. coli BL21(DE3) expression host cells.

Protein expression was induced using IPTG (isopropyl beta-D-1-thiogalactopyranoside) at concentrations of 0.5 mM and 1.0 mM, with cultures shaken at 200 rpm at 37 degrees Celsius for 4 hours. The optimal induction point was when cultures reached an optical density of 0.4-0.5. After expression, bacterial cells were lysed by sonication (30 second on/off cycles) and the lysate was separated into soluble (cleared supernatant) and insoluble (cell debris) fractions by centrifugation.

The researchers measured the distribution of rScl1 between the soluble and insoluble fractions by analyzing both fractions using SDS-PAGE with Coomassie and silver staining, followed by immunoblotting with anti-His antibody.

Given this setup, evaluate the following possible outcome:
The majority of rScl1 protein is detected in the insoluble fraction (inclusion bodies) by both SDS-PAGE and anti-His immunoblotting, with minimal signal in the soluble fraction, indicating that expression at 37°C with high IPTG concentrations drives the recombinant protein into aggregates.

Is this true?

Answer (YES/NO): NO